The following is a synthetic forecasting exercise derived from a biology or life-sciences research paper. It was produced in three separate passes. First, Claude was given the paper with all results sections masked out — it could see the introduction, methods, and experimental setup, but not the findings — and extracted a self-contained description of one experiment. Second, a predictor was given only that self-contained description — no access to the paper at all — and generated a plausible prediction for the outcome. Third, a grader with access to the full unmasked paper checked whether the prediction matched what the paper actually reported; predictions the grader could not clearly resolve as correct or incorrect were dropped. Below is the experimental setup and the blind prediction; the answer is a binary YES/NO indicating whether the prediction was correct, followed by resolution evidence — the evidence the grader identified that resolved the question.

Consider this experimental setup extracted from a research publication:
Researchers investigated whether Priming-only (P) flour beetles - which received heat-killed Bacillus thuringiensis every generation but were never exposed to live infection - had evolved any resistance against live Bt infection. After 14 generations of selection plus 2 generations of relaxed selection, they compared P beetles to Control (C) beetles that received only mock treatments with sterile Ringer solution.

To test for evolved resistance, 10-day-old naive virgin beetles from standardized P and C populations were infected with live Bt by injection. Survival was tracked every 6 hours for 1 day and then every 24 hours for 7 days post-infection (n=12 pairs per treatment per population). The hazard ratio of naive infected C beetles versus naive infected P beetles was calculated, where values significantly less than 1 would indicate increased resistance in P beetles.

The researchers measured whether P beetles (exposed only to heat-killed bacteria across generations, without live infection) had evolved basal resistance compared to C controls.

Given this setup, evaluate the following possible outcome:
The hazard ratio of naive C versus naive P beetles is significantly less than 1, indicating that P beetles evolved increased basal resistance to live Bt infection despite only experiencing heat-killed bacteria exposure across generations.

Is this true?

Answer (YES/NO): NO